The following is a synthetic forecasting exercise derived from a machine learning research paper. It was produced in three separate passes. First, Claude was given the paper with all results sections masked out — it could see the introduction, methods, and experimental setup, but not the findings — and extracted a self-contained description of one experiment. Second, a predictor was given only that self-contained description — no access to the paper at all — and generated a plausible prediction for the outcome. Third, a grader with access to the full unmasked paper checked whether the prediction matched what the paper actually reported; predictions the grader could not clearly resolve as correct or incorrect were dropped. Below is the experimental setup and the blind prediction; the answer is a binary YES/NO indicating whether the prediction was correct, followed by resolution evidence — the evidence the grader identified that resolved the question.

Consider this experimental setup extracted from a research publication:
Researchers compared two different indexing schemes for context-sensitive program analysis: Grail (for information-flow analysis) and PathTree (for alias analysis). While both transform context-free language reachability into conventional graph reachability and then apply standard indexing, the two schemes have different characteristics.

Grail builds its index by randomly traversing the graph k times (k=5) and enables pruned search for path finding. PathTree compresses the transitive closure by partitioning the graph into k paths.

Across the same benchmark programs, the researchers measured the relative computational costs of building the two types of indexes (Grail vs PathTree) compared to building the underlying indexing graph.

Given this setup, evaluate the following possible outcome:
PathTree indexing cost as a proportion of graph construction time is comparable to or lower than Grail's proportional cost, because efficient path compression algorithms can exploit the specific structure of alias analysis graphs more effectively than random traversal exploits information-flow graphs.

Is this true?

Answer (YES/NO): NO